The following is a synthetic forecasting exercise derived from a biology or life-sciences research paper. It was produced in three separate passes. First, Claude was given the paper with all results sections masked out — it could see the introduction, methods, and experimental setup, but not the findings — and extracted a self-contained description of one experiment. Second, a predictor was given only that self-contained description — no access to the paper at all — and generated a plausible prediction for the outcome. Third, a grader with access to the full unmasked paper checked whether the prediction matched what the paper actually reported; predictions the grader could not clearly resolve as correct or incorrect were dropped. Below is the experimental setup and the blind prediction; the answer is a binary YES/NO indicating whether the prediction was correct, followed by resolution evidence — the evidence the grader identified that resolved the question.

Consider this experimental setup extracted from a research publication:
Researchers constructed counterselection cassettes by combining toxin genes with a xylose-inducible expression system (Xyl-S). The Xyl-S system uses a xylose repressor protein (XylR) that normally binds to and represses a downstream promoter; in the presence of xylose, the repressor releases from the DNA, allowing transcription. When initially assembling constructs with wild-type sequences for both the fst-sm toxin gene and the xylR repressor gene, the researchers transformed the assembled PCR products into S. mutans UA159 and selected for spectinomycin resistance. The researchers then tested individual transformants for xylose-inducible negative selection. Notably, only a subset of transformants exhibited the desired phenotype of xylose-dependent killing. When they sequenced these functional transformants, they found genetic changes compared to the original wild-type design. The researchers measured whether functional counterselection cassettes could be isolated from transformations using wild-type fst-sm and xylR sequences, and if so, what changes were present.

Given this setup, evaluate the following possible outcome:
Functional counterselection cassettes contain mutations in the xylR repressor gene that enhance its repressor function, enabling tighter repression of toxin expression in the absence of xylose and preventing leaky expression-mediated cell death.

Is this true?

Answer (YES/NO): YES